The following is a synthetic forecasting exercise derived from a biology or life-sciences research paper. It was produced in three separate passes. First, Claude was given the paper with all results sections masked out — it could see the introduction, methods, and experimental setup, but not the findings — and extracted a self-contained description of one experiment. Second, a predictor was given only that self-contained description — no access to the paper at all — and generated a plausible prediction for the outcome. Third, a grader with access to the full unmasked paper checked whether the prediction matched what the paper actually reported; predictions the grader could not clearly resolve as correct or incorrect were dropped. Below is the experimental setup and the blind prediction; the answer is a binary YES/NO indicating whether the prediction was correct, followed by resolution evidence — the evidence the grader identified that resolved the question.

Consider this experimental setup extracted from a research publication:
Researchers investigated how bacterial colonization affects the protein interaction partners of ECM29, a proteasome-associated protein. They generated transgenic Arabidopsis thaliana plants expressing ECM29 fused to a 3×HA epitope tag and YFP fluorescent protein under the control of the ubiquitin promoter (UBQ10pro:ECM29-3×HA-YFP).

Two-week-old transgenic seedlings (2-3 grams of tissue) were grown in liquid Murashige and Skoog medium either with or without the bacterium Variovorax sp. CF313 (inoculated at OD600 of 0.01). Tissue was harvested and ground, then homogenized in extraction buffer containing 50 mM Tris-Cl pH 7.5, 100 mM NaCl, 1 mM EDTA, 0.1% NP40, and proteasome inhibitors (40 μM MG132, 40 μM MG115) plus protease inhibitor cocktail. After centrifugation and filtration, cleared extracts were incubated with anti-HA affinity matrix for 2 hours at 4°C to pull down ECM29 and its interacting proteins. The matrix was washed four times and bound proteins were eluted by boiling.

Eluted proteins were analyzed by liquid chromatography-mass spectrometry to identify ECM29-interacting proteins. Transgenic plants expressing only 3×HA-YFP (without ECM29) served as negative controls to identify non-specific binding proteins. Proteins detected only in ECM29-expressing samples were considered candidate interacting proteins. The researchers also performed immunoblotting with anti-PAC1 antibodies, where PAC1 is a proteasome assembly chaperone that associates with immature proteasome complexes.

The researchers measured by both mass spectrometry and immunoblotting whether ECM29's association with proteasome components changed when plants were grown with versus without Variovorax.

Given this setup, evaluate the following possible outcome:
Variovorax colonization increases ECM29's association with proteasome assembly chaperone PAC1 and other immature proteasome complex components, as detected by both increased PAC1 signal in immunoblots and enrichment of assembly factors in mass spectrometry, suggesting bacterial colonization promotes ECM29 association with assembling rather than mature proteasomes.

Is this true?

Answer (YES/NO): NO